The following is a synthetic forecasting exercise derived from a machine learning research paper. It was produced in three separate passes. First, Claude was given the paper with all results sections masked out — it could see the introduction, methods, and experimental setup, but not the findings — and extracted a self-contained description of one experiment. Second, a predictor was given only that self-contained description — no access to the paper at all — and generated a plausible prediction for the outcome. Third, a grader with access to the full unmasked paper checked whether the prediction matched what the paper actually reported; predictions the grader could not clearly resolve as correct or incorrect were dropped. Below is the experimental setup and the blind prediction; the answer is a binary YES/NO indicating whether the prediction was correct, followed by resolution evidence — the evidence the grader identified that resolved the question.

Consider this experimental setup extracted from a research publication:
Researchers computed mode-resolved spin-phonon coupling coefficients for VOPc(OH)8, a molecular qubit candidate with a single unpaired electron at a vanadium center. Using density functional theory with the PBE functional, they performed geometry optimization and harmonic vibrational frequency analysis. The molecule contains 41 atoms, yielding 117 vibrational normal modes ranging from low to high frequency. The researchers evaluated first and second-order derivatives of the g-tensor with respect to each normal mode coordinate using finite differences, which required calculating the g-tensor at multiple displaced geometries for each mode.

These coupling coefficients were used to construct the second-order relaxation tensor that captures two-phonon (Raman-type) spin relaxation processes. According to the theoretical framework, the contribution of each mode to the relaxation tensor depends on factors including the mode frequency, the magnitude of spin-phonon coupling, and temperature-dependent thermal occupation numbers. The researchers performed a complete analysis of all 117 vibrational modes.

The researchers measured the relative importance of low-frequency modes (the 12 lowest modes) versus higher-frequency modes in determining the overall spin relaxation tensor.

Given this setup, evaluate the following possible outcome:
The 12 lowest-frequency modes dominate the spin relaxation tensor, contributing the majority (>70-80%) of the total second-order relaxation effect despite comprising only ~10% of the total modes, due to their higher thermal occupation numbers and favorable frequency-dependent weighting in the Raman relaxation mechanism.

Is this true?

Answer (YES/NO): YES